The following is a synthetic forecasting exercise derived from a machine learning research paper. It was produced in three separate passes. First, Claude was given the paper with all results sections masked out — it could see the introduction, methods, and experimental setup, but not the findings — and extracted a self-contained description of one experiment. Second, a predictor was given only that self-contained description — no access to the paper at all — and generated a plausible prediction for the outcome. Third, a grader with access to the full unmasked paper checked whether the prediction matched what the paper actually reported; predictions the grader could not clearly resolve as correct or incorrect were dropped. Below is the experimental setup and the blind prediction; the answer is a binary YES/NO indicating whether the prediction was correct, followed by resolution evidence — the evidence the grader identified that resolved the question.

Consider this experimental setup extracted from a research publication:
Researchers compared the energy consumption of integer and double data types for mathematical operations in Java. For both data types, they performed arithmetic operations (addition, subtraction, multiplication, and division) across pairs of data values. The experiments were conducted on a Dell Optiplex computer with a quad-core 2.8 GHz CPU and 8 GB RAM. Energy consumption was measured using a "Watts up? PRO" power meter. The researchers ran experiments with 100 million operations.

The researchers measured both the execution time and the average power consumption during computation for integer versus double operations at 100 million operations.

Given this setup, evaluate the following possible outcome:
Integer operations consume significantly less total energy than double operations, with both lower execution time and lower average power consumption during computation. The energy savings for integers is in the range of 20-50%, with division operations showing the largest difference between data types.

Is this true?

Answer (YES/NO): NO